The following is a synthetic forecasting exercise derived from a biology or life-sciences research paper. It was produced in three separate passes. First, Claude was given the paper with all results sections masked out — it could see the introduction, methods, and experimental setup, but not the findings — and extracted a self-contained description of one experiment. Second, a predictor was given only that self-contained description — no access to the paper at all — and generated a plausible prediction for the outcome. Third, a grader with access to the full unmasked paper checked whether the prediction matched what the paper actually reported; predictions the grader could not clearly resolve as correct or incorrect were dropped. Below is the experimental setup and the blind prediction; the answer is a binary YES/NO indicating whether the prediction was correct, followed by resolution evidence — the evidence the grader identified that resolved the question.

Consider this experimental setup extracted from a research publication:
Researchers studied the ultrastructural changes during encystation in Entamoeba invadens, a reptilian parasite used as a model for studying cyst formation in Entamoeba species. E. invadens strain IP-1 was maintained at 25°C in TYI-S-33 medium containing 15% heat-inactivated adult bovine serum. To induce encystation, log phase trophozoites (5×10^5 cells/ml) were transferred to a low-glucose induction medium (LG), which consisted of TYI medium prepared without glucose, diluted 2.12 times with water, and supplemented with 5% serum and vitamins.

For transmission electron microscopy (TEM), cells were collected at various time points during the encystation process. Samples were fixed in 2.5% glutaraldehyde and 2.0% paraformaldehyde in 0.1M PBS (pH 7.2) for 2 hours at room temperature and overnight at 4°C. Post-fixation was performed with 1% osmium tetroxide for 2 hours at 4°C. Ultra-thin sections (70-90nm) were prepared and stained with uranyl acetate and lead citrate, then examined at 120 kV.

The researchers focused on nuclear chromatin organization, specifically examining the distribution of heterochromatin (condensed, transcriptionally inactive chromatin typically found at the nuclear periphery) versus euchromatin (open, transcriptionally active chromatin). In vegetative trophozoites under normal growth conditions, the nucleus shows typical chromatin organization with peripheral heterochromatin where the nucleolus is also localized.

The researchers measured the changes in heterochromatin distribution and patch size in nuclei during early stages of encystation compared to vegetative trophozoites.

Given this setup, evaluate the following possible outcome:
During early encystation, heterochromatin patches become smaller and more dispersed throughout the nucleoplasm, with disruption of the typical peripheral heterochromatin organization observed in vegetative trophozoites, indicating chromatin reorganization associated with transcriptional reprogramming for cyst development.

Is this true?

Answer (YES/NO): NO